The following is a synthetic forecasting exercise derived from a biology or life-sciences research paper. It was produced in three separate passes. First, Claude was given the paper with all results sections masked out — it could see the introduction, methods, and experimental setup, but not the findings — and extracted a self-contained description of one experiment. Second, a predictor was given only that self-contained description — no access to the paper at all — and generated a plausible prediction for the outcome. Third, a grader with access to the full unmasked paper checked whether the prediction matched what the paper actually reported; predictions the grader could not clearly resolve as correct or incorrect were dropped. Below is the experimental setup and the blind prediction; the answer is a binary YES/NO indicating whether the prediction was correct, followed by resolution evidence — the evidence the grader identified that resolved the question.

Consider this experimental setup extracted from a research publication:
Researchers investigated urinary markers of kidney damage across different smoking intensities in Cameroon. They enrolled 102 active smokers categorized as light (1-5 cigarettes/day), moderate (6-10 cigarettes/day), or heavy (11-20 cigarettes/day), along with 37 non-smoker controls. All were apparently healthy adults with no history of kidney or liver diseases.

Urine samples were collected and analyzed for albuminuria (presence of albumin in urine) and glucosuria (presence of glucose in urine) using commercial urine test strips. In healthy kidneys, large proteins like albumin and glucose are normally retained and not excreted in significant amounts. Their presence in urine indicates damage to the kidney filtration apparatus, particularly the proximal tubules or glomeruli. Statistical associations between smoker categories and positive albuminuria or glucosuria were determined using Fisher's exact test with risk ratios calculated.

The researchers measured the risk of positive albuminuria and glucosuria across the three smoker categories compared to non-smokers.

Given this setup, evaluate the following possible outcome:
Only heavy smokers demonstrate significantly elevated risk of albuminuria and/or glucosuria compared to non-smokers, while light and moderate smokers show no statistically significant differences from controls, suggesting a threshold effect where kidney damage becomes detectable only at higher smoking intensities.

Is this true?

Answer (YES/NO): YES